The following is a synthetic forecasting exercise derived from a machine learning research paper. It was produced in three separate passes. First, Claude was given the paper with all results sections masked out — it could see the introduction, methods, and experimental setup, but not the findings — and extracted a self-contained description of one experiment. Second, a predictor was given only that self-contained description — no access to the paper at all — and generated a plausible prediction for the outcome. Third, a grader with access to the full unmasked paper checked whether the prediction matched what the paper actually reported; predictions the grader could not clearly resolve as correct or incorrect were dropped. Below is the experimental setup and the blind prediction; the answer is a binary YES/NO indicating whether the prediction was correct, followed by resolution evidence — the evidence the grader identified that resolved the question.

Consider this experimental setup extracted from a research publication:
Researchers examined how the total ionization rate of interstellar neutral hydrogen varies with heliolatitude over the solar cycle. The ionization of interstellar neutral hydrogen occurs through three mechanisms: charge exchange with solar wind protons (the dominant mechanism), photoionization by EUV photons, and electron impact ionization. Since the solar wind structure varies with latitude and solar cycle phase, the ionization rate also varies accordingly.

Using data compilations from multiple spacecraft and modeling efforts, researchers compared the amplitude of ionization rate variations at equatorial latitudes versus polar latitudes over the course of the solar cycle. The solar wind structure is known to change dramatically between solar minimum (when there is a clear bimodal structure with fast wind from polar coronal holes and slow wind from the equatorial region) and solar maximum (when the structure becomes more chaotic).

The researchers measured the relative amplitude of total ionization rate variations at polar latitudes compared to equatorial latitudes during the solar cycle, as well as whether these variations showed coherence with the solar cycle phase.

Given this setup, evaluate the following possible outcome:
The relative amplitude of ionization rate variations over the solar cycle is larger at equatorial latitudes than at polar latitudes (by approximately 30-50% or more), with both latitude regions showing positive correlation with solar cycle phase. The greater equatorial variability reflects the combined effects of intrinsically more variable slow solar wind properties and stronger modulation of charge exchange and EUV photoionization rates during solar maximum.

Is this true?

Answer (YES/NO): NO